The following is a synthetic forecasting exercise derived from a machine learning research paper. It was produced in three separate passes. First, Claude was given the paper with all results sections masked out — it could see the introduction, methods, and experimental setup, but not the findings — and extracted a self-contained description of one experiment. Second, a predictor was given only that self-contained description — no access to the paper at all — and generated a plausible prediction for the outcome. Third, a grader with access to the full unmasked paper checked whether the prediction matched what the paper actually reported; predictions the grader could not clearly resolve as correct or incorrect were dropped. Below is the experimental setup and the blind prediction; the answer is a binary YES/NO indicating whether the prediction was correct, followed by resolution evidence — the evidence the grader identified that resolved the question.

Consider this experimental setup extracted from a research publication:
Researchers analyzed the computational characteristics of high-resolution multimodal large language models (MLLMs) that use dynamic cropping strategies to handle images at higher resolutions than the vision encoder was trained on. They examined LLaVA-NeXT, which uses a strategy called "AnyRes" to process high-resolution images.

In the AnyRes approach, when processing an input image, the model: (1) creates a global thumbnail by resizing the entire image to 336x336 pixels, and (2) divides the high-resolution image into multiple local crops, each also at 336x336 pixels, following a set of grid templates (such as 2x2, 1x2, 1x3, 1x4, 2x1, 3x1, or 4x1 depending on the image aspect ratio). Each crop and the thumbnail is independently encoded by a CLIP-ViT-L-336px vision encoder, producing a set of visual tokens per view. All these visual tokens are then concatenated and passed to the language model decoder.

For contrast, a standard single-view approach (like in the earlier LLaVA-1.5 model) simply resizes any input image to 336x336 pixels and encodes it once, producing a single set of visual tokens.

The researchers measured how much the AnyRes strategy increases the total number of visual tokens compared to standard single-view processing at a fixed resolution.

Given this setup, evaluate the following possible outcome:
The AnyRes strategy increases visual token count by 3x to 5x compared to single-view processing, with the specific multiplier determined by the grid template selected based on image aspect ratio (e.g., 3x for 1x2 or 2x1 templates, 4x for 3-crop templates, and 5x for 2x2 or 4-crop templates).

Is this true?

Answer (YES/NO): YES